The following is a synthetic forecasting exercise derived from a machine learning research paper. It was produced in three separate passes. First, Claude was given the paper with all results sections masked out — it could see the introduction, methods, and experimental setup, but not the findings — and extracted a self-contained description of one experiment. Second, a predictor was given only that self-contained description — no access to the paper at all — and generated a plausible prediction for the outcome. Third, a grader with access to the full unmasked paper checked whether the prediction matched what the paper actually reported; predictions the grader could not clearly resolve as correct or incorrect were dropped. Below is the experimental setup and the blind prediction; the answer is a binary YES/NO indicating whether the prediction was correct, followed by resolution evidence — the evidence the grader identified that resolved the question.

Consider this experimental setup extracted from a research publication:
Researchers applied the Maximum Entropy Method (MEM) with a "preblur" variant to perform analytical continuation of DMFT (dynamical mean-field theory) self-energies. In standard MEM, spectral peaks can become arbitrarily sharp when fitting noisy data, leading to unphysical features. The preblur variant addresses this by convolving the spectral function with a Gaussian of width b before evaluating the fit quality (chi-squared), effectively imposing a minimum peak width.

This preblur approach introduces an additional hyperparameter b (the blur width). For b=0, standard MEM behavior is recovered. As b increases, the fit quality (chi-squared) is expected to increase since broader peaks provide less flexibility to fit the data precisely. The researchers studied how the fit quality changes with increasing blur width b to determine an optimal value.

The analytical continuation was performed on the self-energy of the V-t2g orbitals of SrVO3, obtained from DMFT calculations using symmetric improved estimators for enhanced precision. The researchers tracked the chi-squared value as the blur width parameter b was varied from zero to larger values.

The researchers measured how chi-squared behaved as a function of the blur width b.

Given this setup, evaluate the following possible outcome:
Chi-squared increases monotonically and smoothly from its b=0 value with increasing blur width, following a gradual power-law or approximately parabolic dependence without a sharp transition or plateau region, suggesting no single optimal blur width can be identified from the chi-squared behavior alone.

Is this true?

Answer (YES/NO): NO